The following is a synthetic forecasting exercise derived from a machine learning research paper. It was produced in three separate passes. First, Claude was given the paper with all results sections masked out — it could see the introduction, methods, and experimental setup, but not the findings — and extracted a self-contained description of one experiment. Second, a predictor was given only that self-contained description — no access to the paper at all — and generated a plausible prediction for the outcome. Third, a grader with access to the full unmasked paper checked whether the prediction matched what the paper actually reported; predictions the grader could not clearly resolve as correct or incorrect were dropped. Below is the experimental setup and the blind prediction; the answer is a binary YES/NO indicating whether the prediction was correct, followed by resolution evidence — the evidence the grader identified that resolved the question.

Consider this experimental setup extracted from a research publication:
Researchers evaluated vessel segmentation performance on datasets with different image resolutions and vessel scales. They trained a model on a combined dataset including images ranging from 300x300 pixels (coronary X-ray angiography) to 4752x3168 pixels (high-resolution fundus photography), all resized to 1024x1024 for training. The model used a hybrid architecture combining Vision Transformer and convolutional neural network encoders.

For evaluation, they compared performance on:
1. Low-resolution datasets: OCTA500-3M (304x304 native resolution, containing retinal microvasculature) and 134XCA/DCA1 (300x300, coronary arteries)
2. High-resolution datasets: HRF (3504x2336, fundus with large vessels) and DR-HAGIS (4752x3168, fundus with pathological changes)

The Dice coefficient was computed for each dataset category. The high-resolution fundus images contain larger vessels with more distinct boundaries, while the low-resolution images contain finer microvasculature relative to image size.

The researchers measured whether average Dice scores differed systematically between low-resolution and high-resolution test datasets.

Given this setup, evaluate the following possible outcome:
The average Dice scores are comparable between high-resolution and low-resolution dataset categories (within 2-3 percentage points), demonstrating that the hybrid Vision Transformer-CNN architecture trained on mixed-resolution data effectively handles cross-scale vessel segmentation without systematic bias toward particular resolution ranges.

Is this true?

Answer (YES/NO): NO